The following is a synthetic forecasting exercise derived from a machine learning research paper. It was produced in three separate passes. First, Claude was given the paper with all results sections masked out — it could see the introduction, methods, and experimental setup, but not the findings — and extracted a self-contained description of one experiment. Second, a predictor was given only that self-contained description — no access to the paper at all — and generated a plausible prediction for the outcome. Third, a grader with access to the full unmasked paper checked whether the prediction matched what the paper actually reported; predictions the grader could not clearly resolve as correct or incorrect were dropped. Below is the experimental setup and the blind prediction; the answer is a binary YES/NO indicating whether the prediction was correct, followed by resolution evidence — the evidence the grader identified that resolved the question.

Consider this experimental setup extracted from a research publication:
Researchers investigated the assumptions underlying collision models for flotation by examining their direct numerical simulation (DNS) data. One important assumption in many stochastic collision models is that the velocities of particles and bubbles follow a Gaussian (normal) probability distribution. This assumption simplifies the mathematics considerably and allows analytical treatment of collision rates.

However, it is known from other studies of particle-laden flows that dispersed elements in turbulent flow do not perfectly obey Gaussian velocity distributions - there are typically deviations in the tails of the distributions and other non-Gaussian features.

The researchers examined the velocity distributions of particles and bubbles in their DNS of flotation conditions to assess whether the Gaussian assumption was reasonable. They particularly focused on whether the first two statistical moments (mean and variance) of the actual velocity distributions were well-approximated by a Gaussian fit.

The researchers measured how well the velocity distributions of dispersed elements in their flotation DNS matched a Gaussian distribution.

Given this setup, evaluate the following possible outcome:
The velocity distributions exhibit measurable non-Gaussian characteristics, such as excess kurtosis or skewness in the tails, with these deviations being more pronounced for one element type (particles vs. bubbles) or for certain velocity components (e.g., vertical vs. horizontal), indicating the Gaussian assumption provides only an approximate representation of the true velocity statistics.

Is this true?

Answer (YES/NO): YES